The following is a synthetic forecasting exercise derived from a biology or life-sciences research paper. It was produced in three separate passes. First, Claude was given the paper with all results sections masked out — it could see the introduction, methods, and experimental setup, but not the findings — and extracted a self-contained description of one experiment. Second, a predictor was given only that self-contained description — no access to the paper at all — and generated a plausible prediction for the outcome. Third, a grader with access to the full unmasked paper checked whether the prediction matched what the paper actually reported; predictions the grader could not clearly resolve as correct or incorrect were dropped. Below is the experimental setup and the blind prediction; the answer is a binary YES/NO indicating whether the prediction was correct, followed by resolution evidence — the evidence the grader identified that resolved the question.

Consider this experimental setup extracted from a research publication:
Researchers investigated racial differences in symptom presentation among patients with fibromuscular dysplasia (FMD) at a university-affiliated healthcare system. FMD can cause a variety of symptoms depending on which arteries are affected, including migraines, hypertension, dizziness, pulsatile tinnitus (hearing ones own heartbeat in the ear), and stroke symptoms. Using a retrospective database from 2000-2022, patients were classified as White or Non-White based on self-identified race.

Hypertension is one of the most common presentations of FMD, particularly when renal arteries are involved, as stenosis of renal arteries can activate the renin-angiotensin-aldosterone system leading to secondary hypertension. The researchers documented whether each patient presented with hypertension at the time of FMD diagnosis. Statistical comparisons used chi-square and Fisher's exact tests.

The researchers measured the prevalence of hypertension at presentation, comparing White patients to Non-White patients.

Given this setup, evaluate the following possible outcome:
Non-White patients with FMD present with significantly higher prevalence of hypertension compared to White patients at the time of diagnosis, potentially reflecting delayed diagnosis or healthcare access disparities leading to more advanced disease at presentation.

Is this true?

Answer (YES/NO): YES